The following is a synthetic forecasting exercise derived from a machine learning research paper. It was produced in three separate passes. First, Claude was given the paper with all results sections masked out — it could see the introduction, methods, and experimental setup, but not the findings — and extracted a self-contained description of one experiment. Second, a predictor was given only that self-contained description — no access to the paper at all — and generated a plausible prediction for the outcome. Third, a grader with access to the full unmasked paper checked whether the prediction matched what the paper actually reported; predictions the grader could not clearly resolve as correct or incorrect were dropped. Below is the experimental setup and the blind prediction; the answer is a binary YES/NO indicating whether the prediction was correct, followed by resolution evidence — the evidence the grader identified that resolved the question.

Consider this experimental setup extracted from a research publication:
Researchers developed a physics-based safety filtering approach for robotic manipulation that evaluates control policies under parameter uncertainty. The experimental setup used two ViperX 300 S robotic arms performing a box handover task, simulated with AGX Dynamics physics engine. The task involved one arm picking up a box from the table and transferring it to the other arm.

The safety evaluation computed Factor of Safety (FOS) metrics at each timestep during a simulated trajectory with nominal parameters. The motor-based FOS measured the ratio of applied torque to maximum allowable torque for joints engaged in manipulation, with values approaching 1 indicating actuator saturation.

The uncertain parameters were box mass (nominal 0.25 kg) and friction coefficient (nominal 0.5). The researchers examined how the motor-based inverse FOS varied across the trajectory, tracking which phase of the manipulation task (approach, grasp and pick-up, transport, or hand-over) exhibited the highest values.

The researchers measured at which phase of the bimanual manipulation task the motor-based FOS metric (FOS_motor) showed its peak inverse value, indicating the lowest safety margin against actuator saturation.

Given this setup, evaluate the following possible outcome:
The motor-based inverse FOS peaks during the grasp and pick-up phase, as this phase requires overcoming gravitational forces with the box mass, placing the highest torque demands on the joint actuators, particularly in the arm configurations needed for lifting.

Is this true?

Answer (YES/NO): NO